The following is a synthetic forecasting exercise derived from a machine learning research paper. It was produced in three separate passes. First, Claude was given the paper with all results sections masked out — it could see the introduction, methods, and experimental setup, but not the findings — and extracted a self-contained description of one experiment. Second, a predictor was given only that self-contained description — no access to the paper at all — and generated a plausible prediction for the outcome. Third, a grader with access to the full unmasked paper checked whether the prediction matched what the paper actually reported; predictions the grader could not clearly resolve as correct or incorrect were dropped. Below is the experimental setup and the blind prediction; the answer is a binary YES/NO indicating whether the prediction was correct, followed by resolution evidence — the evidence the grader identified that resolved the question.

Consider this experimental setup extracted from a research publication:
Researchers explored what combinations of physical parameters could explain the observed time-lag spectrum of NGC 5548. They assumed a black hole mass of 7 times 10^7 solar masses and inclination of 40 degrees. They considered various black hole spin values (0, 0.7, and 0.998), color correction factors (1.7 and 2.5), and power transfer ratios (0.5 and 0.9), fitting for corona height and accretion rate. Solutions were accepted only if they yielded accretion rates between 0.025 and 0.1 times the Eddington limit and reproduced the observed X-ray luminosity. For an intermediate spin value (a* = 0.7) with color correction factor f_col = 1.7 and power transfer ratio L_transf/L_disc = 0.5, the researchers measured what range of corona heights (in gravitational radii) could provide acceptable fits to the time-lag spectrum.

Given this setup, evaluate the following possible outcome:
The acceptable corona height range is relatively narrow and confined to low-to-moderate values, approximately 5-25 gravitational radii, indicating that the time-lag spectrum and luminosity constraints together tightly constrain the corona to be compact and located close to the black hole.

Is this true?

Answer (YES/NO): NO